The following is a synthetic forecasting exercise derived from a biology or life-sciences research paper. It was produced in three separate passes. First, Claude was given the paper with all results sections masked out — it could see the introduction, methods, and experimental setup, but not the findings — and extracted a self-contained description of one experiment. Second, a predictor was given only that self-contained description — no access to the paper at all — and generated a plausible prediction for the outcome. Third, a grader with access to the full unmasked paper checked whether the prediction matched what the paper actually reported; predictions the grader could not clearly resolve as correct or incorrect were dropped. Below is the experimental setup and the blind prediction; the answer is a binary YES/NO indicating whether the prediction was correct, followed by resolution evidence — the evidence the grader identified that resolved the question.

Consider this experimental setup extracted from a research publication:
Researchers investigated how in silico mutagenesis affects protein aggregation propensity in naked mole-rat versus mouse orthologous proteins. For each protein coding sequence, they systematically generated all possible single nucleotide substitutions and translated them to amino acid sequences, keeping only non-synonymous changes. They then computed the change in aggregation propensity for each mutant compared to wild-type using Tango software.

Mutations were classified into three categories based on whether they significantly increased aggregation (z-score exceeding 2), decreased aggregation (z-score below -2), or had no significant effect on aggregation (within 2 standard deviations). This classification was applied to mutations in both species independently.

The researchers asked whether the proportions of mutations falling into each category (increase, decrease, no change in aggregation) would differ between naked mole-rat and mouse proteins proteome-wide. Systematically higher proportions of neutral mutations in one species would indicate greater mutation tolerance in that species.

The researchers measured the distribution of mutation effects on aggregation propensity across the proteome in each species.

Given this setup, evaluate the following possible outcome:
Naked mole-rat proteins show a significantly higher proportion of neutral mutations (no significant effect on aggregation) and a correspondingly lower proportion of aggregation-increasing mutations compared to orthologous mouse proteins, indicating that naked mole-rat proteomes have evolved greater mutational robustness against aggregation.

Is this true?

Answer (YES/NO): NO